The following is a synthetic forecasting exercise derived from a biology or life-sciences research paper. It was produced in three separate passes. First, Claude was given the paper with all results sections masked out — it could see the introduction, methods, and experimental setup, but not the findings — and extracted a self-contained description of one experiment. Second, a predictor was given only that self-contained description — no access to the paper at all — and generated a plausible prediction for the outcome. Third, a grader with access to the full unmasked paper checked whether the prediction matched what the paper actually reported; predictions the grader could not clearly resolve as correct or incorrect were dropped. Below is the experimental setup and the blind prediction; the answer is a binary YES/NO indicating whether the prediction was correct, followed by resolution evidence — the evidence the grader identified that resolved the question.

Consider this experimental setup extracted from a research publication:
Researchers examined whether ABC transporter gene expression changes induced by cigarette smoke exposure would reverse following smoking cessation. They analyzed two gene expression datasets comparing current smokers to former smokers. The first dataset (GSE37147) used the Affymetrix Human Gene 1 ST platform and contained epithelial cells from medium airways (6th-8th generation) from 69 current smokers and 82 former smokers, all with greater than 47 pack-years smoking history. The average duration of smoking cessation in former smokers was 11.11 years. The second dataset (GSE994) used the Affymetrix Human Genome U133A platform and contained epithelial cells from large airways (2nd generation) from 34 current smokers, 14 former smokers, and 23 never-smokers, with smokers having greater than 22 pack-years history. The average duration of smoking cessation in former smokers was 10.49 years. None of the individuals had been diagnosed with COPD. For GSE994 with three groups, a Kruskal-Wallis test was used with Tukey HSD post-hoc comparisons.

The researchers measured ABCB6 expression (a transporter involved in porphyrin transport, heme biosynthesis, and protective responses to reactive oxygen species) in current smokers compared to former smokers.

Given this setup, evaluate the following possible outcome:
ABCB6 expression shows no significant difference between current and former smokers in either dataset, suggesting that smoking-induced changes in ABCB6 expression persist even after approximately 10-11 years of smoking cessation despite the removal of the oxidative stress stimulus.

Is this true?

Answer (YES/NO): NO